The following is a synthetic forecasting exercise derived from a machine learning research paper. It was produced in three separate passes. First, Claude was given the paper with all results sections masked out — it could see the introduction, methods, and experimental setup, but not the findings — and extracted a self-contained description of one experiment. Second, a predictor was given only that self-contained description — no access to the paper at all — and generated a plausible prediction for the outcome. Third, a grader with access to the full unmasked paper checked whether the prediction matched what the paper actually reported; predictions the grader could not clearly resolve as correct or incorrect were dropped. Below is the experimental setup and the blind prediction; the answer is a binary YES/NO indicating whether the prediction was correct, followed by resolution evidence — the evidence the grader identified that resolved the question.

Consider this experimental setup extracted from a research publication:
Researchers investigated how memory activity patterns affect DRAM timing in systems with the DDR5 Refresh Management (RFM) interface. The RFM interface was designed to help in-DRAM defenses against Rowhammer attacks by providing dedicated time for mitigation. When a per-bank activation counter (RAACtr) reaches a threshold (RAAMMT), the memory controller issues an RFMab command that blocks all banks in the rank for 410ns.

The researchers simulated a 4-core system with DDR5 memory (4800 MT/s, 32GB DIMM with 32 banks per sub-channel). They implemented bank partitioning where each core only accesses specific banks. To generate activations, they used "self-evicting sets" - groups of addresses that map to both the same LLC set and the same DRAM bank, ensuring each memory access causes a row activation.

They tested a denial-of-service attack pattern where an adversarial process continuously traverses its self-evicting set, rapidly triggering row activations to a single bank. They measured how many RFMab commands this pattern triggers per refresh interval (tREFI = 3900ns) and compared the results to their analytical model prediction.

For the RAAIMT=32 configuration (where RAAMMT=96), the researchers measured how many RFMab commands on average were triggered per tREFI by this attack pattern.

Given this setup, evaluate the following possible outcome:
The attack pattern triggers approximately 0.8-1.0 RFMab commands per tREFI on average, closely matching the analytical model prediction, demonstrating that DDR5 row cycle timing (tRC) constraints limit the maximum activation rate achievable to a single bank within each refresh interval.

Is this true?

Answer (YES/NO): NO